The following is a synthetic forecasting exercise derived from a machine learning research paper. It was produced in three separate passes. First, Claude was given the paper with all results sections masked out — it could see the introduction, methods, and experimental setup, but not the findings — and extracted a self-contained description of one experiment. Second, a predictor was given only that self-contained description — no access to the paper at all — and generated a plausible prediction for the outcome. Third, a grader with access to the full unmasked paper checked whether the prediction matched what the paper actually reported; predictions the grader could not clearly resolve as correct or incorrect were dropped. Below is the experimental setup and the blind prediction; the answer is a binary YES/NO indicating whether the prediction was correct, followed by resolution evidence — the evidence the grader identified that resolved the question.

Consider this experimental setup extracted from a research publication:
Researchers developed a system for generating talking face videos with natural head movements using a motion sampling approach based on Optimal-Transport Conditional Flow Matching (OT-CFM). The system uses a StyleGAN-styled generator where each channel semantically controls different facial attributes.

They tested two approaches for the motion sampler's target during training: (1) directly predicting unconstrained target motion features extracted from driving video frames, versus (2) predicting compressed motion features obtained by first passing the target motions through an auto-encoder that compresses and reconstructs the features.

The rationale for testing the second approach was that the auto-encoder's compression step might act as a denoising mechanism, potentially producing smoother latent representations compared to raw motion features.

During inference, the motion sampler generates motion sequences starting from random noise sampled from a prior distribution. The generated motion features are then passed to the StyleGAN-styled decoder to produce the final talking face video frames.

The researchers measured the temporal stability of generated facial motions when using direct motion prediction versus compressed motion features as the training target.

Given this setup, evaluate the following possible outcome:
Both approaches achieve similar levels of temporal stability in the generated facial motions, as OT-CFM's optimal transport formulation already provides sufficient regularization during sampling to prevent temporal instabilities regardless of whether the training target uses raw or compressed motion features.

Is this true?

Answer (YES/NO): NO